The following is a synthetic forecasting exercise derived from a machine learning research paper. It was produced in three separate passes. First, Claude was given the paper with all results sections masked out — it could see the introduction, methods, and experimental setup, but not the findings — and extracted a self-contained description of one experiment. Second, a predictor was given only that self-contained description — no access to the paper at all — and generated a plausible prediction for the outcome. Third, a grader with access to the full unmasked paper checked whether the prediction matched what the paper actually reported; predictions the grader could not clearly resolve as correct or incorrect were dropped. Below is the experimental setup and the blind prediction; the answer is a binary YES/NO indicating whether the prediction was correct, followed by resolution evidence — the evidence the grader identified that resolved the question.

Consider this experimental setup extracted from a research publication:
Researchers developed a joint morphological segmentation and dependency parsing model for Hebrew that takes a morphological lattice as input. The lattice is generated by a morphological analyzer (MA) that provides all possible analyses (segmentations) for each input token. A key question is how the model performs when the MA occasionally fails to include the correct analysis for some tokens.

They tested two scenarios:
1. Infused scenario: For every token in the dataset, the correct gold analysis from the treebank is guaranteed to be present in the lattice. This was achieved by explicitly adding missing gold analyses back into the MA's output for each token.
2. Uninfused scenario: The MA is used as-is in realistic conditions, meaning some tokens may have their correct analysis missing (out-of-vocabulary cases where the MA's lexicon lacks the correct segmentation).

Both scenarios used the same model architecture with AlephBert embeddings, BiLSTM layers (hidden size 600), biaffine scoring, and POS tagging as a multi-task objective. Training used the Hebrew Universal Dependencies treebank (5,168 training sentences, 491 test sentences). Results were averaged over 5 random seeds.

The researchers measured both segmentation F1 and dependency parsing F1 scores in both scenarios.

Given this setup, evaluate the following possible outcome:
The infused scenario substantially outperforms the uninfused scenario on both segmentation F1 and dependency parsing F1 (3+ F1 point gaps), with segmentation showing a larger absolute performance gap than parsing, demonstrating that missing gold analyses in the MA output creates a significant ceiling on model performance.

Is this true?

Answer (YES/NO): NO